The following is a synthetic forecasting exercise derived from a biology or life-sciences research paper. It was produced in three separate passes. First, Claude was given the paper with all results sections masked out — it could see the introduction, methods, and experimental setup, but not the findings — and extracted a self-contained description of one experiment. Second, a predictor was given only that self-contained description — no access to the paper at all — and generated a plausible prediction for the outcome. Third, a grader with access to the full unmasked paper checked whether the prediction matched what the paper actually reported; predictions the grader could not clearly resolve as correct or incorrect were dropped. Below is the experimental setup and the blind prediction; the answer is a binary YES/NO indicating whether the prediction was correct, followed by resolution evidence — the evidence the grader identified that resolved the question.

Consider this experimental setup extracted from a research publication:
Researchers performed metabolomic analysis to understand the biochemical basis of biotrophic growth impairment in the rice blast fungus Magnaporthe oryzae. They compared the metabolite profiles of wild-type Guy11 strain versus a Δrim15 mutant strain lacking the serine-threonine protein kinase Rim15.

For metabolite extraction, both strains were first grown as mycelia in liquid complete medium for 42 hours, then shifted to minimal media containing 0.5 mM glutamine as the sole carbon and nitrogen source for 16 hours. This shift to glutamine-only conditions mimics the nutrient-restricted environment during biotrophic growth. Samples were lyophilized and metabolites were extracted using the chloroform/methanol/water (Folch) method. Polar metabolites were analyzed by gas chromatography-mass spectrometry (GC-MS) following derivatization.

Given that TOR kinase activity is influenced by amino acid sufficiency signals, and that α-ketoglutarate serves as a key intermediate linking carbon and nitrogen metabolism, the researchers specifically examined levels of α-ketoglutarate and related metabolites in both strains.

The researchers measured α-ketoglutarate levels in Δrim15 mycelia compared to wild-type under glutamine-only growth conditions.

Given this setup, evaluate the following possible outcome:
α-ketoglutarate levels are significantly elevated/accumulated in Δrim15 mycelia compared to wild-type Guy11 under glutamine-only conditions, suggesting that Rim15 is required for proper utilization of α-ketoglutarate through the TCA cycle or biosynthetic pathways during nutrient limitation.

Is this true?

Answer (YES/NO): NO